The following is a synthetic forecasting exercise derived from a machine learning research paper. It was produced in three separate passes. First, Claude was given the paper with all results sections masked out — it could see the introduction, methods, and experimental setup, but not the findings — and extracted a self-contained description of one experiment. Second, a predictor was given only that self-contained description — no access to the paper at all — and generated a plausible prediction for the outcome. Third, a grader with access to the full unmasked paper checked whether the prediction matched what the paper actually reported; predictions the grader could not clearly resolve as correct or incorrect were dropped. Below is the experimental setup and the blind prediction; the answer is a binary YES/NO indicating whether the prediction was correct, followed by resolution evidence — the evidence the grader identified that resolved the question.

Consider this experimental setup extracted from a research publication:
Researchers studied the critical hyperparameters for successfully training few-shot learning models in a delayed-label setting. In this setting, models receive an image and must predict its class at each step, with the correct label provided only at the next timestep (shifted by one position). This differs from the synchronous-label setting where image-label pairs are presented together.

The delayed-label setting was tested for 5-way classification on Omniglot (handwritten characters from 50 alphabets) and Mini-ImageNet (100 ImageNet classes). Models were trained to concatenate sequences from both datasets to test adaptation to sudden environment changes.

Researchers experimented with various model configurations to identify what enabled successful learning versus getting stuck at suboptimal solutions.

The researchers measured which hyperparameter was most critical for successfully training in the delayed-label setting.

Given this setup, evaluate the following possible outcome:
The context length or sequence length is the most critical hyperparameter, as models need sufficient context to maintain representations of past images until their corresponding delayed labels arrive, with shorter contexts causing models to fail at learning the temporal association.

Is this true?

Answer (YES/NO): NO